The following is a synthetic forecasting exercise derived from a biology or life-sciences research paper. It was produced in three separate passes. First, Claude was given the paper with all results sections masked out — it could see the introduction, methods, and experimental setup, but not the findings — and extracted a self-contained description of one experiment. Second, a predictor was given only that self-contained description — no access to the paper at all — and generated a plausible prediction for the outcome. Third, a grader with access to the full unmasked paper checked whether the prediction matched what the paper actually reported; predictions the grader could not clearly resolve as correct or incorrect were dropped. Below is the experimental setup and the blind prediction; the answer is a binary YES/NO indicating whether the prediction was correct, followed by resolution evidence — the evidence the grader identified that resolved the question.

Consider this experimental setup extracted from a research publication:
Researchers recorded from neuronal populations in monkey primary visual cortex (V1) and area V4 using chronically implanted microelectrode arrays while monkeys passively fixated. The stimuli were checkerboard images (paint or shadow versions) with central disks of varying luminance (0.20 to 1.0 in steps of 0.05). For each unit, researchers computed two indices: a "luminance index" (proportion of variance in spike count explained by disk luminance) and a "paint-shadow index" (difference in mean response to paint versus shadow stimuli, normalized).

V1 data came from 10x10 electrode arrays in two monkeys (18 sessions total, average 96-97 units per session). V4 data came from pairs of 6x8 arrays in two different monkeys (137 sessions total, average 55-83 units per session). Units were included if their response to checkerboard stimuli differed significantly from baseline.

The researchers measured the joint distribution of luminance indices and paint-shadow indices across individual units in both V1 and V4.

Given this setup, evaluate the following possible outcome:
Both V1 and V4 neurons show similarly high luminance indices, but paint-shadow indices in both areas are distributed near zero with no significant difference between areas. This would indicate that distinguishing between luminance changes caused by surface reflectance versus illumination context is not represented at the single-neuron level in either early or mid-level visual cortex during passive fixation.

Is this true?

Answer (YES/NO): NO